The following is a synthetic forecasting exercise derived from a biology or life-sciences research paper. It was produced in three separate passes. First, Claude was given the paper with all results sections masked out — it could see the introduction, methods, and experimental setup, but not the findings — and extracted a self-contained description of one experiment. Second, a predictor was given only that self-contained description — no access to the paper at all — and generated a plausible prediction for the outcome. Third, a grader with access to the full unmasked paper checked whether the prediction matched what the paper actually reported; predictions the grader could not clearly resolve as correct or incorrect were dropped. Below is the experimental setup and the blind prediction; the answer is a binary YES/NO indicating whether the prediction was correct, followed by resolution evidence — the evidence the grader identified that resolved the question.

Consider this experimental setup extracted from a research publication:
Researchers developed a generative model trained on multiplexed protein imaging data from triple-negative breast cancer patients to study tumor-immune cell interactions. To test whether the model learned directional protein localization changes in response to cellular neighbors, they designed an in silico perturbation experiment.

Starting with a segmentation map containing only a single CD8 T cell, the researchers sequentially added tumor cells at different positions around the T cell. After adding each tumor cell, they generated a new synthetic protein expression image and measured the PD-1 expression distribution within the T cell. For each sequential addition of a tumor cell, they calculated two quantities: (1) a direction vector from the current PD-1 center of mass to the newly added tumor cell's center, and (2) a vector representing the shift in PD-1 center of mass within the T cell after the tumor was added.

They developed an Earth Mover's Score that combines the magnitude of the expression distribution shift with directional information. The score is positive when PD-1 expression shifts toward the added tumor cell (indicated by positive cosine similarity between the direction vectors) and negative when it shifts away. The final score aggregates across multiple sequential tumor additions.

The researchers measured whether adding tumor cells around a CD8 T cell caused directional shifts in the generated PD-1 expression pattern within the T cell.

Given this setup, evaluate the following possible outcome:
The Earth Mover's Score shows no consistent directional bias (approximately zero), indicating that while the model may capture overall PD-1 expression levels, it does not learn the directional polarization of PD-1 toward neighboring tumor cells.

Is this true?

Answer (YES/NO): NO